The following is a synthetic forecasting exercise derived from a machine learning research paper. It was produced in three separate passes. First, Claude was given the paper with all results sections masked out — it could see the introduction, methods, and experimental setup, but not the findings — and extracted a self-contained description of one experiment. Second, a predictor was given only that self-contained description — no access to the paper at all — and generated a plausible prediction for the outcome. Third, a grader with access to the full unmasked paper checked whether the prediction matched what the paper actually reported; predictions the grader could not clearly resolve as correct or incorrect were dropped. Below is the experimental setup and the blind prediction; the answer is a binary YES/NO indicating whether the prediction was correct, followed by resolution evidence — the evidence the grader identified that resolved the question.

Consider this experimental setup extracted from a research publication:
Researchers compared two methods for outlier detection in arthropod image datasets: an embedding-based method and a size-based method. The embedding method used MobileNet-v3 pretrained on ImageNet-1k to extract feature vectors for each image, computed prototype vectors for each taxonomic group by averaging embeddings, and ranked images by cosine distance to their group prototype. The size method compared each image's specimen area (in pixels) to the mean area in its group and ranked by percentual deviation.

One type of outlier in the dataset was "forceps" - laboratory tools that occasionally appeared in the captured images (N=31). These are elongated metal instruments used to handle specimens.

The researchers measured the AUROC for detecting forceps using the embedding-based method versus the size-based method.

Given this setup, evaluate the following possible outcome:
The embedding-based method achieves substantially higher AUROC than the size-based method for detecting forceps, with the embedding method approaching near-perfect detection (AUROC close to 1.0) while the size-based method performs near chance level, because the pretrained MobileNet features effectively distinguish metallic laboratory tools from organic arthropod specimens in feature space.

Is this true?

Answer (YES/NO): NO